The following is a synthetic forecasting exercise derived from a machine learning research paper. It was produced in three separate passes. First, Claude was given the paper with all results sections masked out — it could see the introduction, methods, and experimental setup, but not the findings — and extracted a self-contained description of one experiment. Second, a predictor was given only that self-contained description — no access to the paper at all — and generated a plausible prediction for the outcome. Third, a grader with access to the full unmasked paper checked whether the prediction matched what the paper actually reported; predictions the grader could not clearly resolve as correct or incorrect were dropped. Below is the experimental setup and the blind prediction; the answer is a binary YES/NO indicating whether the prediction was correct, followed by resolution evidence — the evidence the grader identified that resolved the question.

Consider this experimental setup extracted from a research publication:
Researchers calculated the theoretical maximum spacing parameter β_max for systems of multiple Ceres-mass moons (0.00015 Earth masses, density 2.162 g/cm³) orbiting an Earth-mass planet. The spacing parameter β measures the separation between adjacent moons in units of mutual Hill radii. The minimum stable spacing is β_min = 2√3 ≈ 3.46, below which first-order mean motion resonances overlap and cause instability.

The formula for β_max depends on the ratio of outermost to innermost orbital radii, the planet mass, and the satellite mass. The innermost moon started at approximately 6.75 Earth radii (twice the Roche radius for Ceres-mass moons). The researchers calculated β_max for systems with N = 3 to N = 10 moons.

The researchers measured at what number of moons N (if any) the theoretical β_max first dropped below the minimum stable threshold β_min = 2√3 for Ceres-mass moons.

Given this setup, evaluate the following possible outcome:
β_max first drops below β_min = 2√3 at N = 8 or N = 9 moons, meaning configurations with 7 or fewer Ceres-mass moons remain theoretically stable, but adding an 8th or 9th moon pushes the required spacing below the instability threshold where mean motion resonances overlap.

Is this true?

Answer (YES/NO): NO